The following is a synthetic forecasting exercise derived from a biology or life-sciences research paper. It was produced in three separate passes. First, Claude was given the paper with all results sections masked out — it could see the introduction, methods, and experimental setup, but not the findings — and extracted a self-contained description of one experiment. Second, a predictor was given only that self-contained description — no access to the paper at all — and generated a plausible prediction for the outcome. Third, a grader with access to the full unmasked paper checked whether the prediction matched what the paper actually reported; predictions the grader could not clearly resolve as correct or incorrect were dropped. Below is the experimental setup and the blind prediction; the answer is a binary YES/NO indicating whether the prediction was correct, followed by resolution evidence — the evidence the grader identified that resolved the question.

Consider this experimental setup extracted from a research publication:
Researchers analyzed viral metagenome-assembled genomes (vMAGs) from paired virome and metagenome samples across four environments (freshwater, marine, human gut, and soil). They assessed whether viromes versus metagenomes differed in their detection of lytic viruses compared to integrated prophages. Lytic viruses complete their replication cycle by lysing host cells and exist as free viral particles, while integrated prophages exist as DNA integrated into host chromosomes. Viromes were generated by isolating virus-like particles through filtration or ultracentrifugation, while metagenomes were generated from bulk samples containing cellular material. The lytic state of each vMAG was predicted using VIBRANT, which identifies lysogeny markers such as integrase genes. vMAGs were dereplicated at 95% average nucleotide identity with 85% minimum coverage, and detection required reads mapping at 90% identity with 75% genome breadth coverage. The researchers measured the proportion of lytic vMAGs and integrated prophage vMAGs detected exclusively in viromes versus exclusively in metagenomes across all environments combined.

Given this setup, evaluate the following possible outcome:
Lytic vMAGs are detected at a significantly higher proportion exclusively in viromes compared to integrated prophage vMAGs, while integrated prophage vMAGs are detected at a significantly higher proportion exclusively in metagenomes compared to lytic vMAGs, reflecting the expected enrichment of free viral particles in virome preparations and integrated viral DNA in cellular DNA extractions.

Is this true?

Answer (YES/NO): NO